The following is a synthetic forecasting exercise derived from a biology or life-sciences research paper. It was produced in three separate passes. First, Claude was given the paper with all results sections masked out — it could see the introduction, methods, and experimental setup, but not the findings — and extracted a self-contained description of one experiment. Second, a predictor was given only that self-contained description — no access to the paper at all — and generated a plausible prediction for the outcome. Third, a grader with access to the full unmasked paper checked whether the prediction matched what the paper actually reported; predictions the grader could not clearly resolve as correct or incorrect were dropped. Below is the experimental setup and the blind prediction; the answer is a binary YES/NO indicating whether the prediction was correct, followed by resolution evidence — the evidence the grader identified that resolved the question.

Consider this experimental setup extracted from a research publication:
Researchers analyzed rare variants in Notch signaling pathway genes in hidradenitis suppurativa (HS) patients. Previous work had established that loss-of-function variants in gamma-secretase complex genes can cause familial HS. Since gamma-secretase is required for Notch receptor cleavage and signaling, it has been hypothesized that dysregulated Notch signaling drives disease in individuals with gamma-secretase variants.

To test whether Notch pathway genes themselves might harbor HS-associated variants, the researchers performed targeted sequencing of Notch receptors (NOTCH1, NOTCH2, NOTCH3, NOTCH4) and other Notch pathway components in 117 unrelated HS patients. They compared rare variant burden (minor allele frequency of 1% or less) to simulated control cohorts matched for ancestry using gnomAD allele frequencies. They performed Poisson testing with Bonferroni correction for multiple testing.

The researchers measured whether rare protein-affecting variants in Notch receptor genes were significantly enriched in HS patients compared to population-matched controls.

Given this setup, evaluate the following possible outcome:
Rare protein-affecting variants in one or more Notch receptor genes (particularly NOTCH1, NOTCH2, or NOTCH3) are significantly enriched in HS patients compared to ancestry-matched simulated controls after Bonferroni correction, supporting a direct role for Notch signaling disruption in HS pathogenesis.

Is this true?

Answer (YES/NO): NO